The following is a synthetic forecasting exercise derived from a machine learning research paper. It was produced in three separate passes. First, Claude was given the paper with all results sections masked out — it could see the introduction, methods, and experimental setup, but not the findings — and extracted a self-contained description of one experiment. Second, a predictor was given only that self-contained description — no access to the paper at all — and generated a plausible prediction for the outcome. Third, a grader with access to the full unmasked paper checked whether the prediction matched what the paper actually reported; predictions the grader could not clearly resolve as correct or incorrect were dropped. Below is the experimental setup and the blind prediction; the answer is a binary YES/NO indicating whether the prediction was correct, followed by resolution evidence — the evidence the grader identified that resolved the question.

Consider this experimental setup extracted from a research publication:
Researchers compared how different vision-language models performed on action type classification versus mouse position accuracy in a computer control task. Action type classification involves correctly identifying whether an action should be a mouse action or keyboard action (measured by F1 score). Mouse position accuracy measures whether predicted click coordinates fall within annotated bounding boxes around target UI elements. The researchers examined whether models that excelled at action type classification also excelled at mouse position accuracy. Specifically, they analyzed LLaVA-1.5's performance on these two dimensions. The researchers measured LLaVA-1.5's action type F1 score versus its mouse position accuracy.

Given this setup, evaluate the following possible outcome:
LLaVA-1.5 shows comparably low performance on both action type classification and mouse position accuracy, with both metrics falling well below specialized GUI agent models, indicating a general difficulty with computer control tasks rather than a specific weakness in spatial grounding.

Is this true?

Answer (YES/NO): NO